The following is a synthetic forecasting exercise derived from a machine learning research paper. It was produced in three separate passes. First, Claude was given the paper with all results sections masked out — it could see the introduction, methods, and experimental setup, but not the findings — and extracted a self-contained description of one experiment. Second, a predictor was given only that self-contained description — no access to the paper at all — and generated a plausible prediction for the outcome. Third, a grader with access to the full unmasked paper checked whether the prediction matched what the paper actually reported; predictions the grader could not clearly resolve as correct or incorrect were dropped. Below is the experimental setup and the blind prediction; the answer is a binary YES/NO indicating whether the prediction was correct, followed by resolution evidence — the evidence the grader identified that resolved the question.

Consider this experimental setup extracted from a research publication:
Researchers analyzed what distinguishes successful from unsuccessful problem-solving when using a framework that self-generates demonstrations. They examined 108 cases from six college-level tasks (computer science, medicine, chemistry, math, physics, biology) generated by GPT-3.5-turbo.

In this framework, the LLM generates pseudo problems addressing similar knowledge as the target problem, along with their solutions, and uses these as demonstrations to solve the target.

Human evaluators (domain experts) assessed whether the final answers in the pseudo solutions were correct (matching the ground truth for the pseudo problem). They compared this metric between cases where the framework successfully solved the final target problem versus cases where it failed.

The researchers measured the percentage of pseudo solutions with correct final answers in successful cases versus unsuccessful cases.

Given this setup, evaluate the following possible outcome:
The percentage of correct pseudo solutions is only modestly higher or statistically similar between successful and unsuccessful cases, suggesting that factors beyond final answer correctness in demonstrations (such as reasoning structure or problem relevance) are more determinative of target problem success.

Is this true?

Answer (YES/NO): NO